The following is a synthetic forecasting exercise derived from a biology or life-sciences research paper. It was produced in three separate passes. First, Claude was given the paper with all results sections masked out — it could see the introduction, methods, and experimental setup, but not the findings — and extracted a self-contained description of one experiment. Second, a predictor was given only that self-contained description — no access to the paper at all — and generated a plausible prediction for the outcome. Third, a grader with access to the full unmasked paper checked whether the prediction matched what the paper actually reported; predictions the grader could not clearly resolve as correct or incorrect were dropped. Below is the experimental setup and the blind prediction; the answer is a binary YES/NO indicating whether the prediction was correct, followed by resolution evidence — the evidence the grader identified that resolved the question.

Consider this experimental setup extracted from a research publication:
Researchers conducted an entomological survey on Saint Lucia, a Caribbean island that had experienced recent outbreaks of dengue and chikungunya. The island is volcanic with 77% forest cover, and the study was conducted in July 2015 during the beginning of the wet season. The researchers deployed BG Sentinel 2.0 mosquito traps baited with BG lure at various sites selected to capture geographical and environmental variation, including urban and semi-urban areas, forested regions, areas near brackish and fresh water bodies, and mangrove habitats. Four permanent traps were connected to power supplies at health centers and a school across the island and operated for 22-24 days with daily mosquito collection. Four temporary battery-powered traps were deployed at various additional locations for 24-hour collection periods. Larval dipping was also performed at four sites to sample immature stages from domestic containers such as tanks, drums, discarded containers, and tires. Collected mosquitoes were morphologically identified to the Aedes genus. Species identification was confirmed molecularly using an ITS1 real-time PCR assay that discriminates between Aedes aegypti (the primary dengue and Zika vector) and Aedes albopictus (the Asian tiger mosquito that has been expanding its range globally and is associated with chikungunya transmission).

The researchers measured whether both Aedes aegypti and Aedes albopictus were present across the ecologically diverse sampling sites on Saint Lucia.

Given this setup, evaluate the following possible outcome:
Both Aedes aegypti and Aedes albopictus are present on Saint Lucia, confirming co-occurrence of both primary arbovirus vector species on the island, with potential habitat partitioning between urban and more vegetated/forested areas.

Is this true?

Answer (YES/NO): NO